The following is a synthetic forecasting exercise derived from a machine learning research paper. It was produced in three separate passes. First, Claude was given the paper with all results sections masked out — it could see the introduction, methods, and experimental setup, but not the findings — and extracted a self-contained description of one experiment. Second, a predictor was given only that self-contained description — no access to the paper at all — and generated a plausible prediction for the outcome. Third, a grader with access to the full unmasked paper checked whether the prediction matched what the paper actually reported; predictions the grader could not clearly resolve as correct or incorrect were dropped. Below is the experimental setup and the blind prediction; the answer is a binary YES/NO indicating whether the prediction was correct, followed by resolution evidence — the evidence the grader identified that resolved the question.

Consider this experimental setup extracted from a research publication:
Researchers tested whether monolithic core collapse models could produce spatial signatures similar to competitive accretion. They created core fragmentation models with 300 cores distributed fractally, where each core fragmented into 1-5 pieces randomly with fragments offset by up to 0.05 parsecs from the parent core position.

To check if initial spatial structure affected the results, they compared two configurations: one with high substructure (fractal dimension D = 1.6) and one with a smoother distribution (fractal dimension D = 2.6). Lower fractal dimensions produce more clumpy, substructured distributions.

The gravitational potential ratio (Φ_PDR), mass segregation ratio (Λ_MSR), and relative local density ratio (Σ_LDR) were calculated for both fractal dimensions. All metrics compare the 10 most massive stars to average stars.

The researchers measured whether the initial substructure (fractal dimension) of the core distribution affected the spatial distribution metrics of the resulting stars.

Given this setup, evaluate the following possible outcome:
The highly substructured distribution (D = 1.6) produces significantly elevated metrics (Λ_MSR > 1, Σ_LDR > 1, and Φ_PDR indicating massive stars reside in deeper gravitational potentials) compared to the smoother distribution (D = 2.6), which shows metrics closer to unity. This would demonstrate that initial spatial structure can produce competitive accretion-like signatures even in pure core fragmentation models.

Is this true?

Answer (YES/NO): NO